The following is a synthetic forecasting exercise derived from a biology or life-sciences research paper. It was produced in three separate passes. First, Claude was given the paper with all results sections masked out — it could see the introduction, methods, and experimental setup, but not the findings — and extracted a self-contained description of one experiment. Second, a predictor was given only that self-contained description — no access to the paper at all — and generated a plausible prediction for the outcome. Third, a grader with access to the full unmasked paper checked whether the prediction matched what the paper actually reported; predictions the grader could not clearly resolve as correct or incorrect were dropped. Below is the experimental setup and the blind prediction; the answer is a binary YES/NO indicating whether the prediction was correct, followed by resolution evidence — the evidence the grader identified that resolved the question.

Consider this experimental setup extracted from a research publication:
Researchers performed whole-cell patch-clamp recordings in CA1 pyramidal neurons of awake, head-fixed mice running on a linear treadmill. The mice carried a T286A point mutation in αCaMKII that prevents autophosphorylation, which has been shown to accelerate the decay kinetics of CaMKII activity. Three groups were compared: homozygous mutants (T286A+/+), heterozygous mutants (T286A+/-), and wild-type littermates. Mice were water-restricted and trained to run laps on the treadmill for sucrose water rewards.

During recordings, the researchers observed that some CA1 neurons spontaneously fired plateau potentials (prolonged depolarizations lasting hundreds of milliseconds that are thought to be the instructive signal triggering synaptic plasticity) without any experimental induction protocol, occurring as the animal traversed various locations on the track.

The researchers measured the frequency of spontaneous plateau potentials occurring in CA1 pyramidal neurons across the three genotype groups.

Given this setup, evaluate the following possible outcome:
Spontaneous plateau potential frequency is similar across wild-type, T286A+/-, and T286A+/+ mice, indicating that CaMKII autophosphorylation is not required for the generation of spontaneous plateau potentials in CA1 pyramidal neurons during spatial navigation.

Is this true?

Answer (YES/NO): NO